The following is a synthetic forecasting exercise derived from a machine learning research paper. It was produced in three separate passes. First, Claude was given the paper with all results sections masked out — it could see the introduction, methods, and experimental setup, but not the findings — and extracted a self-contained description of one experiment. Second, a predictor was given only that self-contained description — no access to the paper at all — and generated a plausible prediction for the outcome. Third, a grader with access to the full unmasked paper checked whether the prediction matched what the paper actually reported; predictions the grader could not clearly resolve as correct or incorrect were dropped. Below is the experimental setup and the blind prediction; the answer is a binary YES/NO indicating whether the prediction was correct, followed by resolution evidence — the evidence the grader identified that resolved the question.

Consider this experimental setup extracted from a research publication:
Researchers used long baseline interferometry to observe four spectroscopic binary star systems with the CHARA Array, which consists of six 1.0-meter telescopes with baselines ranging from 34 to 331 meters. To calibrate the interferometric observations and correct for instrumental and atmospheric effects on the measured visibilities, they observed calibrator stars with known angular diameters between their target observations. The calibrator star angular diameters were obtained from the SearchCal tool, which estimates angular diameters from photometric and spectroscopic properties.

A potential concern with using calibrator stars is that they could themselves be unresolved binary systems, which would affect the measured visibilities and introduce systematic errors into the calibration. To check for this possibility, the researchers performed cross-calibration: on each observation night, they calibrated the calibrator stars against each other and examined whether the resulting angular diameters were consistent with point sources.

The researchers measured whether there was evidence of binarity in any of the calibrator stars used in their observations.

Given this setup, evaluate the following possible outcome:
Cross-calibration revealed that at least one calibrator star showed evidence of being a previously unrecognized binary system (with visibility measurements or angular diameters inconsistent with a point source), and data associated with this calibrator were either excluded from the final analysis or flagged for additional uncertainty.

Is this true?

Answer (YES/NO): NO